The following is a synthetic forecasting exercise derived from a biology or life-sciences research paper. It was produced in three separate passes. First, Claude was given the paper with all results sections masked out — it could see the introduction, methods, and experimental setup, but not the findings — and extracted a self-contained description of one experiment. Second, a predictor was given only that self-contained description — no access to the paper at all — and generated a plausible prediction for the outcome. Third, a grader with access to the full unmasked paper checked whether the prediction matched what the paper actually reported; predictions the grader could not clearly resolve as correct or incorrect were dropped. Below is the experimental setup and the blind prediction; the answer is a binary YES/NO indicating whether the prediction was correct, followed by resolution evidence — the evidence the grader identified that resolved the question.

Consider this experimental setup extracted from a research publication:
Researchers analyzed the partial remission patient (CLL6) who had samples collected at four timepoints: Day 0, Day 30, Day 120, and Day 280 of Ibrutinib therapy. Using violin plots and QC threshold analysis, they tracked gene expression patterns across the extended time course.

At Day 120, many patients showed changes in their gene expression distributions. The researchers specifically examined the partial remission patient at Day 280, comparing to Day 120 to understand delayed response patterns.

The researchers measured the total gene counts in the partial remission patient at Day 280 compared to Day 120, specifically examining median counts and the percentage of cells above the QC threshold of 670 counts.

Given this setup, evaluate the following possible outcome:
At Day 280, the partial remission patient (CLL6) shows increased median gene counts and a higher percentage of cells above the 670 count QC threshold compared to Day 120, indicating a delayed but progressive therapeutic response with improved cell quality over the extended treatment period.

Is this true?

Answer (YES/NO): NO